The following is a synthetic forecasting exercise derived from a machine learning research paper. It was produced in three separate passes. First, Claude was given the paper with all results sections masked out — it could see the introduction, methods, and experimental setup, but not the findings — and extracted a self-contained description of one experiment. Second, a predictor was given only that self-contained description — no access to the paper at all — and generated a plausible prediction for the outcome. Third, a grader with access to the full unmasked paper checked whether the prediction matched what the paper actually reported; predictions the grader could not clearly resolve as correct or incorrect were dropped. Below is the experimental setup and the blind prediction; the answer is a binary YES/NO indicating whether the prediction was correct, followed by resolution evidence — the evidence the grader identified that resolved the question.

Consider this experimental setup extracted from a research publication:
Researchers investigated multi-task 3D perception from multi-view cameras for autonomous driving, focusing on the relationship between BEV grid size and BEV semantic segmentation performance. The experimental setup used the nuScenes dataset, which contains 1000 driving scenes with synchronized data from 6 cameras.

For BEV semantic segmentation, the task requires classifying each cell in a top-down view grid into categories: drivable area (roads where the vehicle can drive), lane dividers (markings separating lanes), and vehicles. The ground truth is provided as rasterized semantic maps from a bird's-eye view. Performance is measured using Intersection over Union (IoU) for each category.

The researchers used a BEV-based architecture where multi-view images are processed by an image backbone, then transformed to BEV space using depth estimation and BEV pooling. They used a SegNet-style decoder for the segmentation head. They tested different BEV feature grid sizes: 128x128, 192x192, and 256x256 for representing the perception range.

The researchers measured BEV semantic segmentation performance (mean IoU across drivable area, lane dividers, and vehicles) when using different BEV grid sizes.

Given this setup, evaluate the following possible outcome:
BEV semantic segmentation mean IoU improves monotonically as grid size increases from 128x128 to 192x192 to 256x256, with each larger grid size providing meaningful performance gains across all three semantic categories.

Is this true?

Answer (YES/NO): NO